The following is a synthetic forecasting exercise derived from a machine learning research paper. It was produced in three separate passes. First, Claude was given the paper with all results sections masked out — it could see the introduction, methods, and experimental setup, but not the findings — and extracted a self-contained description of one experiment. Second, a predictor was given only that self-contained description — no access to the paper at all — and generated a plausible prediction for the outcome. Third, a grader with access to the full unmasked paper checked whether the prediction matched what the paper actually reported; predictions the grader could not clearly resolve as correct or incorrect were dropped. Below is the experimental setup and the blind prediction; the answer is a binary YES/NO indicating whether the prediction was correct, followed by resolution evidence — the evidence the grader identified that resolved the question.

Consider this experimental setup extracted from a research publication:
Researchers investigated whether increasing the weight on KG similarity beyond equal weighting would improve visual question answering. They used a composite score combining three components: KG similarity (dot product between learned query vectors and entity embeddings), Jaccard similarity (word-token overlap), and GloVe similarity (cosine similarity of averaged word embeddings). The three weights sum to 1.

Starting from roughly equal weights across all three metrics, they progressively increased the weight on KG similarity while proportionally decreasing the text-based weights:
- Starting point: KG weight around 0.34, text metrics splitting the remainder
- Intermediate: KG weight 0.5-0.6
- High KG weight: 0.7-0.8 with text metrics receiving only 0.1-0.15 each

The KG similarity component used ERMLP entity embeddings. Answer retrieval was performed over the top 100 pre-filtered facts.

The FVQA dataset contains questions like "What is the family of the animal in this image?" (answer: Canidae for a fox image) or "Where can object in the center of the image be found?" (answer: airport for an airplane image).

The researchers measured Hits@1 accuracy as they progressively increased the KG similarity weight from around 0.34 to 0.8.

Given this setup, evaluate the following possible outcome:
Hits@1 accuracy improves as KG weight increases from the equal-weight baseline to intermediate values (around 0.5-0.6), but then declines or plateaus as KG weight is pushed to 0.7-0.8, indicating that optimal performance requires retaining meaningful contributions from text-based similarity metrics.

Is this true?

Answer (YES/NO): NO